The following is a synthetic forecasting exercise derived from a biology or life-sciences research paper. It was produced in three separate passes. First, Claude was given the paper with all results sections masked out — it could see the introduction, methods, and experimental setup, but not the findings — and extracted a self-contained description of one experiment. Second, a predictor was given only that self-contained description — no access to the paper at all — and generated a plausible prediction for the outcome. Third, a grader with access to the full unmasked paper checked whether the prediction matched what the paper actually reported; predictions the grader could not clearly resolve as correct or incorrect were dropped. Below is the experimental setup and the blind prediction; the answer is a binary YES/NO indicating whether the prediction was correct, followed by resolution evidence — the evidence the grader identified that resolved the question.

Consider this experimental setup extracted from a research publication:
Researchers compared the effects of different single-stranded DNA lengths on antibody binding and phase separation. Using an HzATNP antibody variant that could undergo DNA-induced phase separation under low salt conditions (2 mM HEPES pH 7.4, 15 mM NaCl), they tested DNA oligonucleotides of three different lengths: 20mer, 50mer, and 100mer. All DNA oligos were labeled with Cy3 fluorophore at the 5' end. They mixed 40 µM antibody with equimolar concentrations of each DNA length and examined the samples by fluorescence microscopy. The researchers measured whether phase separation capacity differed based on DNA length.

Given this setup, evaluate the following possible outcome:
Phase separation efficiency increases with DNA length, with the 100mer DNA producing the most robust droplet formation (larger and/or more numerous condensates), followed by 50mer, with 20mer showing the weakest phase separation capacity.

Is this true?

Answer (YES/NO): NO